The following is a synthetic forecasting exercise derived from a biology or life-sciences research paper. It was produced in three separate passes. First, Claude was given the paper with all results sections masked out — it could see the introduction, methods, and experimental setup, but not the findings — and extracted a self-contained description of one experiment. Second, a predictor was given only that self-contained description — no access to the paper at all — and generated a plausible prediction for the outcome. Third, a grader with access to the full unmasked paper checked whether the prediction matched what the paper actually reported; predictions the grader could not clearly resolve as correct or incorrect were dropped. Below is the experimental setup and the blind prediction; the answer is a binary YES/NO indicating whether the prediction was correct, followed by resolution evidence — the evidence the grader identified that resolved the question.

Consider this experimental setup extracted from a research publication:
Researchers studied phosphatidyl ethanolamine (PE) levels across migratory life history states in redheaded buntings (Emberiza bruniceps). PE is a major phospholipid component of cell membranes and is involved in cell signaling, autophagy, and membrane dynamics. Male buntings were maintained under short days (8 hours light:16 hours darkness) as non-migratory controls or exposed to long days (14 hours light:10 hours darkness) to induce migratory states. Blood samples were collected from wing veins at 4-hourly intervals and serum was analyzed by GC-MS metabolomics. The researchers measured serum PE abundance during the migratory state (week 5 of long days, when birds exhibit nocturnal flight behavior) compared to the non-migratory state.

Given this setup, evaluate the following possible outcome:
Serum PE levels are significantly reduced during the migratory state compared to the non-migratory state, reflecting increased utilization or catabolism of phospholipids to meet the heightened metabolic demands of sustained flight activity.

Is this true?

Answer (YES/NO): NO